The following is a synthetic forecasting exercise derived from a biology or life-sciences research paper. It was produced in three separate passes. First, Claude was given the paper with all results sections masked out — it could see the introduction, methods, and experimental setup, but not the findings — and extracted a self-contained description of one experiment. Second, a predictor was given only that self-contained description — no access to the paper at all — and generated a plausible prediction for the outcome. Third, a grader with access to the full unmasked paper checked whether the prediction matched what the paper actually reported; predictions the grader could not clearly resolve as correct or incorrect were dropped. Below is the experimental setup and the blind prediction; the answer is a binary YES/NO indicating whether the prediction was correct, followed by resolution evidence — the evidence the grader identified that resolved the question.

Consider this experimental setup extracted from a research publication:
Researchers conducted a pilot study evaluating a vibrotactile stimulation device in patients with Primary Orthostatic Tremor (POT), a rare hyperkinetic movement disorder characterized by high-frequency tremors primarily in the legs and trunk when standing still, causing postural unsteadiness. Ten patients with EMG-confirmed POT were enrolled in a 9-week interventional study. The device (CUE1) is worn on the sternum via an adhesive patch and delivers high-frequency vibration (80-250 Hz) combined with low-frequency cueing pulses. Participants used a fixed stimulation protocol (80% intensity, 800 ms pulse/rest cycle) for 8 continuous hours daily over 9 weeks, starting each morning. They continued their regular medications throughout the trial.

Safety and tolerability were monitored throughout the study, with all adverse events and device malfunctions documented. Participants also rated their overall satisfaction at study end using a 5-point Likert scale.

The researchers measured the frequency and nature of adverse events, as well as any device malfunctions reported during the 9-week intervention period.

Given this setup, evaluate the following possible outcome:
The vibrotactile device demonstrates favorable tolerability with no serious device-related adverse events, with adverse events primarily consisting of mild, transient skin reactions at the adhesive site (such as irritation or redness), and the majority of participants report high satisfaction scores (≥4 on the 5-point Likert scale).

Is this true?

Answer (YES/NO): YES